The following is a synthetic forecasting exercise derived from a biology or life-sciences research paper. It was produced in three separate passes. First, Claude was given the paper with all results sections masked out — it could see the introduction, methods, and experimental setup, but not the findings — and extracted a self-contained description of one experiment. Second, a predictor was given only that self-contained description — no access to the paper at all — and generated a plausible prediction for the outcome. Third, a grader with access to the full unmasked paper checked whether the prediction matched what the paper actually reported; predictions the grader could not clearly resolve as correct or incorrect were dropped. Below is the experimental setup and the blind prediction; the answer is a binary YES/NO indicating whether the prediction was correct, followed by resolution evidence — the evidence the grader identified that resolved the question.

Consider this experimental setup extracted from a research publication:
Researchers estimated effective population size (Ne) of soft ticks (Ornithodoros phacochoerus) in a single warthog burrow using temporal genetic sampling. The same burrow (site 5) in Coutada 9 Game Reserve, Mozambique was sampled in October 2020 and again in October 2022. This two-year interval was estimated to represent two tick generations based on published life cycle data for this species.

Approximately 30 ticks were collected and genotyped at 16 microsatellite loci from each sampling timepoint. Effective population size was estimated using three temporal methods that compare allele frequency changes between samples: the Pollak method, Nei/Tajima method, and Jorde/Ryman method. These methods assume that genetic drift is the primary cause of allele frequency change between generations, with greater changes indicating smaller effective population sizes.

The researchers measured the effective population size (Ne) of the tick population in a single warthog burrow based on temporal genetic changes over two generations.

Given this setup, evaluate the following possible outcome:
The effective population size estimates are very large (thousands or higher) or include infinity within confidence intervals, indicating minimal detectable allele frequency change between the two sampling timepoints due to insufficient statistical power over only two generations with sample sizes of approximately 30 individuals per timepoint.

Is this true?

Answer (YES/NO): NO